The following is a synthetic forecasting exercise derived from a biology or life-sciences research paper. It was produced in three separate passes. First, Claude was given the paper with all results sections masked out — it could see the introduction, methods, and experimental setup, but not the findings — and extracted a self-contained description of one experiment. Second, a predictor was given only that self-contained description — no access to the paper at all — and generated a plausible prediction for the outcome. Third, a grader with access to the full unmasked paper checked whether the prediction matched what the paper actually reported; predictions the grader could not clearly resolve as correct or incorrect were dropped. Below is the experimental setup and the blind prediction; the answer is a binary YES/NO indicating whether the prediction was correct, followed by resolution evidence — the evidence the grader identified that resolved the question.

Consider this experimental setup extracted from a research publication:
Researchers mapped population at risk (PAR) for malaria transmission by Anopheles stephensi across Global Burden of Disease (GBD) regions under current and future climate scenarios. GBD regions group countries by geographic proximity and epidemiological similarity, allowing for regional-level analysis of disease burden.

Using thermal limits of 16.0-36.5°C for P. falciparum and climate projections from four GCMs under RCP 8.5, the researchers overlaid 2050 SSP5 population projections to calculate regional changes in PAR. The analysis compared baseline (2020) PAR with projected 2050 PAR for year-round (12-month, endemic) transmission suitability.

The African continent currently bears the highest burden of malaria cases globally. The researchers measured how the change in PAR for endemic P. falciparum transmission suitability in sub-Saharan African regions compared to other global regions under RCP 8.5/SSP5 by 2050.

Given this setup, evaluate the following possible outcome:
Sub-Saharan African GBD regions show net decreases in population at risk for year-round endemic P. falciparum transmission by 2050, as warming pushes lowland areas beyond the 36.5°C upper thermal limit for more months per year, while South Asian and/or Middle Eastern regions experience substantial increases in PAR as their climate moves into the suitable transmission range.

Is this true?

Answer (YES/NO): NO